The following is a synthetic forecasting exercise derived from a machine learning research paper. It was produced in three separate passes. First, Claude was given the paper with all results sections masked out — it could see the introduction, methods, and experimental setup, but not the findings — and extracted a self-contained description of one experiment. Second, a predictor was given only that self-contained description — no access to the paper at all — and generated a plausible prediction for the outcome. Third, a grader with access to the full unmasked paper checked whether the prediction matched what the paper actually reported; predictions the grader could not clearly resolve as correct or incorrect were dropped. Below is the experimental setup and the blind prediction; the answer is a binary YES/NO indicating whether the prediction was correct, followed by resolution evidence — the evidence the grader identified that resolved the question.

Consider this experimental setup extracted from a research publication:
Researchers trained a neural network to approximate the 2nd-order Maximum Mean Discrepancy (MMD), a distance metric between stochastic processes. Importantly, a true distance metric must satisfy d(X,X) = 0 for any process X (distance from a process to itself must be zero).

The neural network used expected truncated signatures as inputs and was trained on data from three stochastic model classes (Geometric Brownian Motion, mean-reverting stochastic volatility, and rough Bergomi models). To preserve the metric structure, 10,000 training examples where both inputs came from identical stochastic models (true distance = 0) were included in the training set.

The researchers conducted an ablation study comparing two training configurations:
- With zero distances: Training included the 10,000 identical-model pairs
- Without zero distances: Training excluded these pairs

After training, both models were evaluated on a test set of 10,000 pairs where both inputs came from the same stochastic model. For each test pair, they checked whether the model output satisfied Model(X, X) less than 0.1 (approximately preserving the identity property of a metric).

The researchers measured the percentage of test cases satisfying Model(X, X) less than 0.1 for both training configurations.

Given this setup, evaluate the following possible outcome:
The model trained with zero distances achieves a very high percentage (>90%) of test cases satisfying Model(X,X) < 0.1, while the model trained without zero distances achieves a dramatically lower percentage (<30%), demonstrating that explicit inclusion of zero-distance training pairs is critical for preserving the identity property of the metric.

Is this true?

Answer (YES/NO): NO